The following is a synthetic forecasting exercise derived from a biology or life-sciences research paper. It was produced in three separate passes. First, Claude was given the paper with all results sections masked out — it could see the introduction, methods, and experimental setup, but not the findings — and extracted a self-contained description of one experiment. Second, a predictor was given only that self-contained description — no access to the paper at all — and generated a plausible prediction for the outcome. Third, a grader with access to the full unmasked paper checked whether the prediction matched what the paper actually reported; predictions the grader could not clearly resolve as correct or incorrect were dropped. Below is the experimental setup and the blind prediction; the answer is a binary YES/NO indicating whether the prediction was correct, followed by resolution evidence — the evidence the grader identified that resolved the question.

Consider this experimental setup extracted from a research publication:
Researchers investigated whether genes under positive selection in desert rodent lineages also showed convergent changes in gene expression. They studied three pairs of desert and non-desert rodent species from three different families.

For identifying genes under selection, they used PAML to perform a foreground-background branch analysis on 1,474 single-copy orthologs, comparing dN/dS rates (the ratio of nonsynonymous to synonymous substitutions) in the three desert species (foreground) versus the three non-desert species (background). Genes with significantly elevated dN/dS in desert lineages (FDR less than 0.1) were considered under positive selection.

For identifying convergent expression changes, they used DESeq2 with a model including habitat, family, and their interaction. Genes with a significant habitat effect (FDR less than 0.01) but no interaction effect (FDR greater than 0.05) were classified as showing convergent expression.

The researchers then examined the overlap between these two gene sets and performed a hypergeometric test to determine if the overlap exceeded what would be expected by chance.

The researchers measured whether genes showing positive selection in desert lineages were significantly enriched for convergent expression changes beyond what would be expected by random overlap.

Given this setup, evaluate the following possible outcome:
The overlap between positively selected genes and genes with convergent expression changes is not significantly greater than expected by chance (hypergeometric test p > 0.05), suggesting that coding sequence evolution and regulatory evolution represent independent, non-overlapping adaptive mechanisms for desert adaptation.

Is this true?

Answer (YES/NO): YES